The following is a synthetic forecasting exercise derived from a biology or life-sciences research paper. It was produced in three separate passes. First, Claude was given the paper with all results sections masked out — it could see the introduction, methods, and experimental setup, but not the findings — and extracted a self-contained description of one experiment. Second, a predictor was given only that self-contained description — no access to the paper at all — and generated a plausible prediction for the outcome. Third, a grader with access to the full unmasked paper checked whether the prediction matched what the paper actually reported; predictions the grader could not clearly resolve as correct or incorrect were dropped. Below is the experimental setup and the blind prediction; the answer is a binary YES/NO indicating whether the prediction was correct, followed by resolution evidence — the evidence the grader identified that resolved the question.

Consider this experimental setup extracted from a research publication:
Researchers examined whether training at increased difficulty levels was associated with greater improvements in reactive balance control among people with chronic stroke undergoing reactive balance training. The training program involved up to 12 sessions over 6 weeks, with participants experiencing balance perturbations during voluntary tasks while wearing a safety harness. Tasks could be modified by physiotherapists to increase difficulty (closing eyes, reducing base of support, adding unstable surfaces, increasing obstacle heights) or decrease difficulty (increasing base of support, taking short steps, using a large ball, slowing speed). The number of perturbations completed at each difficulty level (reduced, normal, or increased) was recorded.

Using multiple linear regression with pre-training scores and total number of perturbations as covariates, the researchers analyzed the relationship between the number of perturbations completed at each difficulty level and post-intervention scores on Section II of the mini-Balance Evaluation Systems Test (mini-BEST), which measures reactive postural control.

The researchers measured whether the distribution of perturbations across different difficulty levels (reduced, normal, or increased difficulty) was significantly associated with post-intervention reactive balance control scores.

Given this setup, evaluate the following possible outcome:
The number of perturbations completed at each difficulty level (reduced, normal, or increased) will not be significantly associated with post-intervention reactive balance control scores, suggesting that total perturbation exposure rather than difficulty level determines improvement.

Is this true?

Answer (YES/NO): YES